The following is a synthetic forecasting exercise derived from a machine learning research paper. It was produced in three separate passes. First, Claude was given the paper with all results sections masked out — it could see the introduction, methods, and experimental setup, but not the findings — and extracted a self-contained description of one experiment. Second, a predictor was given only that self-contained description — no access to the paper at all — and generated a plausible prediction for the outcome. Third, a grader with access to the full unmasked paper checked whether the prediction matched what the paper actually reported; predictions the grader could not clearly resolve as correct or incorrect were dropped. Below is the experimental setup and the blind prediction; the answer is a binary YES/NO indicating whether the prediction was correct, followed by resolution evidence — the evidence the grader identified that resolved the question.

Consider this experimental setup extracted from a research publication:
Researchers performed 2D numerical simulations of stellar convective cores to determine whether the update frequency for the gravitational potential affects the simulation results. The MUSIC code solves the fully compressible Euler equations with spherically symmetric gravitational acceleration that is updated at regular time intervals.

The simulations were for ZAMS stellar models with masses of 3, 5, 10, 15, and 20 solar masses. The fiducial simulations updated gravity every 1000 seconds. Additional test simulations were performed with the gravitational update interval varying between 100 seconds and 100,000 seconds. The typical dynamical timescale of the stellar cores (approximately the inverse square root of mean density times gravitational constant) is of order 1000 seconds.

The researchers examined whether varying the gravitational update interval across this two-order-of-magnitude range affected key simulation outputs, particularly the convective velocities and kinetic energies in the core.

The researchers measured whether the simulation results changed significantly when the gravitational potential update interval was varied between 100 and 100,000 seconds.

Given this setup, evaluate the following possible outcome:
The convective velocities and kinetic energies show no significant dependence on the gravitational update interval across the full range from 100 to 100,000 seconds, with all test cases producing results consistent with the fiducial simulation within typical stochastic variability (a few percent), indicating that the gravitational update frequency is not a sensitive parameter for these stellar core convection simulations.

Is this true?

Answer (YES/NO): YES